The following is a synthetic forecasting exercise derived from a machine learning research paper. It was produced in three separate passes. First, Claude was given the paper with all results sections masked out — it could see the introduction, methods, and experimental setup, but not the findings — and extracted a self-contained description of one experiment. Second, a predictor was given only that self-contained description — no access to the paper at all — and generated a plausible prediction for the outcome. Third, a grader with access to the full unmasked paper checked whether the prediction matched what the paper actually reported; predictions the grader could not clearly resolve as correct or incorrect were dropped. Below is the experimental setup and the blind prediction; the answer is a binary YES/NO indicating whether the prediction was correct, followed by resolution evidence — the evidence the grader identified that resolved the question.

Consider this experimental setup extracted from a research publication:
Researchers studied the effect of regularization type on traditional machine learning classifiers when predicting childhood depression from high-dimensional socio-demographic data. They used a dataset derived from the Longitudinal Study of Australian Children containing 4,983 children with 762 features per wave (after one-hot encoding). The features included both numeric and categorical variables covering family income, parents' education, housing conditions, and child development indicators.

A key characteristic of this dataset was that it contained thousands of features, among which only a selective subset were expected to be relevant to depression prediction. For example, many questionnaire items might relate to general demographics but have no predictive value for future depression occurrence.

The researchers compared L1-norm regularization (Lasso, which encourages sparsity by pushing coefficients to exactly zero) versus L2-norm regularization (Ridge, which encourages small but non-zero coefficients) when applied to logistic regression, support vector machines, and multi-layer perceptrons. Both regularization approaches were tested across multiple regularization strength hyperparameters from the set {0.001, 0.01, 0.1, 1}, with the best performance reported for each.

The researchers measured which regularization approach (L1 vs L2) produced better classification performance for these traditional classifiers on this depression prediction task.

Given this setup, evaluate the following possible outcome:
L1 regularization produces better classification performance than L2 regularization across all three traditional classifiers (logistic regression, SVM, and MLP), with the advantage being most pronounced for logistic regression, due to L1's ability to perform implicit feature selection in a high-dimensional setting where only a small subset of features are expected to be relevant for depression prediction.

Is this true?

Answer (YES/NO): NO